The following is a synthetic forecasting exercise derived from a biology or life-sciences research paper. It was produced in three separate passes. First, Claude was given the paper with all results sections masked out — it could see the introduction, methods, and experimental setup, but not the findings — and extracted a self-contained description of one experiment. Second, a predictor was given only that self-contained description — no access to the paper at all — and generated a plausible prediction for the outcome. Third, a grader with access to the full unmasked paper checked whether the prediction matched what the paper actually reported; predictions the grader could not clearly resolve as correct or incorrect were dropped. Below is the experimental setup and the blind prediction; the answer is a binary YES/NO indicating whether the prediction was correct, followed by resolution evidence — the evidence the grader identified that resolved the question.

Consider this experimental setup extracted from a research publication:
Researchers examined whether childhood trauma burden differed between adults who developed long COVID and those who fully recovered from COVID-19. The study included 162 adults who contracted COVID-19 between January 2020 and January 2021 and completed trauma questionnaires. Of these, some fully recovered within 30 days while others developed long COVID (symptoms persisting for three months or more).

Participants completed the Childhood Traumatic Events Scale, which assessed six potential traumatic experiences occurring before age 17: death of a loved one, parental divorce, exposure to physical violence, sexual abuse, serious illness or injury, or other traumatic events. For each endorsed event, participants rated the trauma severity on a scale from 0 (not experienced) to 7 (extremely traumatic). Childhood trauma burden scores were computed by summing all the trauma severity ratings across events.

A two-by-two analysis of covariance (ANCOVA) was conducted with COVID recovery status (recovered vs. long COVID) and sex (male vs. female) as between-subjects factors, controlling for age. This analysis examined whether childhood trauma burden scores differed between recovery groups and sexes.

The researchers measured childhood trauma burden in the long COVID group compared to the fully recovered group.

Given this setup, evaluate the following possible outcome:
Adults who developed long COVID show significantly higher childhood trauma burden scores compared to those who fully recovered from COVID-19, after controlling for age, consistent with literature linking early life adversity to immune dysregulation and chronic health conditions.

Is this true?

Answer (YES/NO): YES